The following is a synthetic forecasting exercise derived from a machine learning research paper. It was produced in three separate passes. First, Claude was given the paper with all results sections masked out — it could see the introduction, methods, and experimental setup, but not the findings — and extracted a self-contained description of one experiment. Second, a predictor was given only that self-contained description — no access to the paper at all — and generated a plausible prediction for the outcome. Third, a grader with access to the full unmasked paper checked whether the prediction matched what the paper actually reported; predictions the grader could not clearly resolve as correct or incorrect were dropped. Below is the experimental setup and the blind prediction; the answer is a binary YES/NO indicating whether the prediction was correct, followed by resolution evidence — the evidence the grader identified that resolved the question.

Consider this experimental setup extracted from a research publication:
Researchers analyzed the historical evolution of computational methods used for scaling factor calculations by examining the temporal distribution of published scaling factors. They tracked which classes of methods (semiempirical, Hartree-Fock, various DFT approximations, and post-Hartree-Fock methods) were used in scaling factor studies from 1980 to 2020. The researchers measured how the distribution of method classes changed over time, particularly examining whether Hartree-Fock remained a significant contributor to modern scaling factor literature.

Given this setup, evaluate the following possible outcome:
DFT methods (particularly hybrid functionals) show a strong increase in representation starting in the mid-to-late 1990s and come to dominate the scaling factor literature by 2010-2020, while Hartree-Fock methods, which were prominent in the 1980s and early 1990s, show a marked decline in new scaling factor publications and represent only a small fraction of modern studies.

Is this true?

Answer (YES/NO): YES